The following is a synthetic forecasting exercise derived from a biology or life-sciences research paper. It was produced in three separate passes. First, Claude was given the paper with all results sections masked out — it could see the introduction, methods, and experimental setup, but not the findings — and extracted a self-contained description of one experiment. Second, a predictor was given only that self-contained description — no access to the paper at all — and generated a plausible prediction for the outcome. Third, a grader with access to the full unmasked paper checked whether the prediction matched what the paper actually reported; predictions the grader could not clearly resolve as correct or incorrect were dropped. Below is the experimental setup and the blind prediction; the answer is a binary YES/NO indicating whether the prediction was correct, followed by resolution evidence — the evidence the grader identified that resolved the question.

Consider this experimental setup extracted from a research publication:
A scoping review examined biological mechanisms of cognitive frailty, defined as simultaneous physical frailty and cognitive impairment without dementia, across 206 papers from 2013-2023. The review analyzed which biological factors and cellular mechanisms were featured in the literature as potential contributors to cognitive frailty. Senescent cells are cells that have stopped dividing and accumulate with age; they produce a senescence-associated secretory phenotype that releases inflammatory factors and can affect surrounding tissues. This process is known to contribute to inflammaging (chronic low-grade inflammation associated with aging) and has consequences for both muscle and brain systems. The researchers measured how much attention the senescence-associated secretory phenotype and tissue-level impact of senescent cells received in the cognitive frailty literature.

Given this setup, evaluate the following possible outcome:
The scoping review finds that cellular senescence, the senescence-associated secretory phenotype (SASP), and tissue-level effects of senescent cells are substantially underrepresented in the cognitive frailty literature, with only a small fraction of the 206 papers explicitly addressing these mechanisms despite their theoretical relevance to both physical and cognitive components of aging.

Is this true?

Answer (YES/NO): YES